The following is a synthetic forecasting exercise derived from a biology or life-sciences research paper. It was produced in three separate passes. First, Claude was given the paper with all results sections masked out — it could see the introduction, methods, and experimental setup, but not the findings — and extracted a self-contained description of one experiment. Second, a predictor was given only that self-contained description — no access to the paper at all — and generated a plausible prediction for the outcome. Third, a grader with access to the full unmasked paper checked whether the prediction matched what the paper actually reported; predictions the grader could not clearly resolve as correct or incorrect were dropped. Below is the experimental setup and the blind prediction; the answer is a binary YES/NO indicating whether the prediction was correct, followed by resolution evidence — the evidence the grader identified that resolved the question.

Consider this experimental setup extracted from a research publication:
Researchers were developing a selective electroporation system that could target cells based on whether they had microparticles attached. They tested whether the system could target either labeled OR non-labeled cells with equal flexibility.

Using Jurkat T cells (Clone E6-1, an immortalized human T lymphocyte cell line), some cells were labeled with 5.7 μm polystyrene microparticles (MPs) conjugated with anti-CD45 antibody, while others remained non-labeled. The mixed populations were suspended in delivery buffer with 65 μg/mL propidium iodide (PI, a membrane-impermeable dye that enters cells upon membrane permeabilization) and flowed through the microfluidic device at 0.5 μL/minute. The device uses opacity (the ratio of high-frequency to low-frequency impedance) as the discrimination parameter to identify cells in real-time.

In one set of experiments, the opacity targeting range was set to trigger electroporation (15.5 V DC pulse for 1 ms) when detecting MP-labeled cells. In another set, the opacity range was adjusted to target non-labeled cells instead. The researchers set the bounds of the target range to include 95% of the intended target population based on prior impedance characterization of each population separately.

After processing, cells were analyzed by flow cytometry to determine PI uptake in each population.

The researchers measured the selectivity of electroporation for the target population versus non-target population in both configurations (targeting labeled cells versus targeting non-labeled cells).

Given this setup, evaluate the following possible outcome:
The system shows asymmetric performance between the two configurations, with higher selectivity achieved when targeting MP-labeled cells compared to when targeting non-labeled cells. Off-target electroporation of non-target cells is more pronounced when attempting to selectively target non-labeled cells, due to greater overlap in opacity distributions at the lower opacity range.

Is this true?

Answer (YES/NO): NO